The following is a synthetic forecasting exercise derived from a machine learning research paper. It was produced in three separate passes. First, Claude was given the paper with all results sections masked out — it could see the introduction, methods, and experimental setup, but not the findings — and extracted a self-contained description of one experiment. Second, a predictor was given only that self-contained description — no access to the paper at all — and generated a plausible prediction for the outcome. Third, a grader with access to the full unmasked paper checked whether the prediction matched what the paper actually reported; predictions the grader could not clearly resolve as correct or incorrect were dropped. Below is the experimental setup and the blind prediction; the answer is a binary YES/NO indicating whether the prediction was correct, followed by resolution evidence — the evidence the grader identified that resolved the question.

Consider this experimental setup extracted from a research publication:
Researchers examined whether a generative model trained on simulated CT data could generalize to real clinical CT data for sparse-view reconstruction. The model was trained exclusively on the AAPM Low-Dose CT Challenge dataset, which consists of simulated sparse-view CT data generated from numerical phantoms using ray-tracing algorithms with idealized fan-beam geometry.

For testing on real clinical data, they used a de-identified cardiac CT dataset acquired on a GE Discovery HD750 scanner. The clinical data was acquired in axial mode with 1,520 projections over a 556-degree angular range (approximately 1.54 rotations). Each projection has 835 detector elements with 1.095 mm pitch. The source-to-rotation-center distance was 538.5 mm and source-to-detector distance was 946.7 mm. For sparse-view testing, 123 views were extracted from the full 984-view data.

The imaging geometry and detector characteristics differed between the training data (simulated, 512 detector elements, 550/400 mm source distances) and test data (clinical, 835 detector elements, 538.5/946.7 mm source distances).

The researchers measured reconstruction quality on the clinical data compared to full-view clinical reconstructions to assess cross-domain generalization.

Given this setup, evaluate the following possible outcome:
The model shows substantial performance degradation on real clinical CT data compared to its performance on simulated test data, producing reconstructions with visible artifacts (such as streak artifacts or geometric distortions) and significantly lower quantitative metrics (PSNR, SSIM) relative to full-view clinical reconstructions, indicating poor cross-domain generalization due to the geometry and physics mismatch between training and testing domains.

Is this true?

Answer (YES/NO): NO